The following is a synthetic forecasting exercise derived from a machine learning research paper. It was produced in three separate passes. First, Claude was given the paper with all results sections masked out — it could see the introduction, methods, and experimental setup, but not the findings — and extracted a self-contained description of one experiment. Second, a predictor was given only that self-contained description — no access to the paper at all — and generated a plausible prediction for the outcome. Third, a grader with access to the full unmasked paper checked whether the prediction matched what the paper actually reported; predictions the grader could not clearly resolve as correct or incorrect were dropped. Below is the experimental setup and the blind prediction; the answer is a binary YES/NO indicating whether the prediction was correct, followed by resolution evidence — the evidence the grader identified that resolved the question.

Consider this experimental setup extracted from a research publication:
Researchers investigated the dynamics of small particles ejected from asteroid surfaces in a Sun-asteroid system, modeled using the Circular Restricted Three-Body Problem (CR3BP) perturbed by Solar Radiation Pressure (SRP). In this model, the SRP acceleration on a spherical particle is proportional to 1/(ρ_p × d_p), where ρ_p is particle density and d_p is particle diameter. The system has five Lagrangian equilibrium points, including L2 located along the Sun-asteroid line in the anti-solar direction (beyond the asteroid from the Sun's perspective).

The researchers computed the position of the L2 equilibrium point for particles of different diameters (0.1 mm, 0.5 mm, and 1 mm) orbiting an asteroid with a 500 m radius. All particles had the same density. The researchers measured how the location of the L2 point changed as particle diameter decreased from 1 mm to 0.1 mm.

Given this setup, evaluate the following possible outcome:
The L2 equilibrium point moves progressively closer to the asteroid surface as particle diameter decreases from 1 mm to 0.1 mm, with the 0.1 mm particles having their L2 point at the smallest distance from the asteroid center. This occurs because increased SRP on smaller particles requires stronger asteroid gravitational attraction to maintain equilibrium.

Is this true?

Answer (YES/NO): YES